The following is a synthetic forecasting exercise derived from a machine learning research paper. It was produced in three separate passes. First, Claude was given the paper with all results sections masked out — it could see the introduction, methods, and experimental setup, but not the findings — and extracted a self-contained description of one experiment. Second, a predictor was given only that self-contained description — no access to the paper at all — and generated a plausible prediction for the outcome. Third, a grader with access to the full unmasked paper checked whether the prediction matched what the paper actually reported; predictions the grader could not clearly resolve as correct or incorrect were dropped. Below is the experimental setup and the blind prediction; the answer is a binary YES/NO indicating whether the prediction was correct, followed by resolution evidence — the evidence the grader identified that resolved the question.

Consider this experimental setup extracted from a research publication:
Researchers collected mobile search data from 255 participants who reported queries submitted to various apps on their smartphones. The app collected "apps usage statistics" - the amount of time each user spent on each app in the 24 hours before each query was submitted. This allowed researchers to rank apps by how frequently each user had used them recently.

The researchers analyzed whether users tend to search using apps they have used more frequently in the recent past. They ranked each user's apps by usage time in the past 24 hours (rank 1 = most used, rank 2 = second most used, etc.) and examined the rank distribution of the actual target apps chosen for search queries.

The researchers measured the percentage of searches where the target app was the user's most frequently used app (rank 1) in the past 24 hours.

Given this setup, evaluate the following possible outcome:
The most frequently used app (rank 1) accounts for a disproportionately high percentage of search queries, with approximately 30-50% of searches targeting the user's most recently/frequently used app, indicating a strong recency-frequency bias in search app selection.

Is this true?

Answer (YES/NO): NO